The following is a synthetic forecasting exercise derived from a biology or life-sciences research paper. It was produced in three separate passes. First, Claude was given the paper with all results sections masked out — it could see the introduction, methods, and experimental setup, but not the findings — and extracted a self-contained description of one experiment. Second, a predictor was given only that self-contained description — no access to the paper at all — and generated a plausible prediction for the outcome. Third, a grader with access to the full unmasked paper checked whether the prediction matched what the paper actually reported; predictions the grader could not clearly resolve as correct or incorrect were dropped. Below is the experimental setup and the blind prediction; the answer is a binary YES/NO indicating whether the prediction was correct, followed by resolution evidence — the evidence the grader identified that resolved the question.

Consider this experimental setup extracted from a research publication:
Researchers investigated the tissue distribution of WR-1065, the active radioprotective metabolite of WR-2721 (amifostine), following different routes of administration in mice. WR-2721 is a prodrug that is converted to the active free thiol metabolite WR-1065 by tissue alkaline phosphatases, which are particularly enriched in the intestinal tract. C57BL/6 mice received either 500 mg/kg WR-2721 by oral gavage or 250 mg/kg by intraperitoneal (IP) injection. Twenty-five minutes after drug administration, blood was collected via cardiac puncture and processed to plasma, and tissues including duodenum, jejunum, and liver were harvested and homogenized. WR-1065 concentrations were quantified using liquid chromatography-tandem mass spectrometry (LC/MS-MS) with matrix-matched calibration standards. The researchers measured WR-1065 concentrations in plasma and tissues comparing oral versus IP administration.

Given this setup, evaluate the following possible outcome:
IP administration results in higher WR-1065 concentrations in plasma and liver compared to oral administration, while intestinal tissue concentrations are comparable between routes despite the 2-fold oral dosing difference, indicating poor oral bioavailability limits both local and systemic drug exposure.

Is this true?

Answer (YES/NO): NO